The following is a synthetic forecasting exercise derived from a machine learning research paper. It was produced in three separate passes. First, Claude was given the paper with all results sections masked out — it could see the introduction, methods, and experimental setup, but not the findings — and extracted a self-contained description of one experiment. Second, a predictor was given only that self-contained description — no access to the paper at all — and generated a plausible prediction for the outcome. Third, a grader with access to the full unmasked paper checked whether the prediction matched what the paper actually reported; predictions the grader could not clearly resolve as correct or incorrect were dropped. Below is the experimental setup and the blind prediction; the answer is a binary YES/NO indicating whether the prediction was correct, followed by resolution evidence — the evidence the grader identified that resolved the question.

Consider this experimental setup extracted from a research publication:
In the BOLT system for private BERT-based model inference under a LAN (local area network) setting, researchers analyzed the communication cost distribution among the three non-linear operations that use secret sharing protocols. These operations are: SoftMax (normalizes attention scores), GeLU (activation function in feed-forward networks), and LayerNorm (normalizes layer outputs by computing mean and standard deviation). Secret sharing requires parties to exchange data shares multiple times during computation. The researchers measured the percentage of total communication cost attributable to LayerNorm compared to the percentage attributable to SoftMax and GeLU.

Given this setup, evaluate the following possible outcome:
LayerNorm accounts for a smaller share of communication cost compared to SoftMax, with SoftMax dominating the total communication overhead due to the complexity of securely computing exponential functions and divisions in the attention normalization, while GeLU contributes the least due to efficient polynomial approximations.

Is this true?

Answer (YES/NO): NO